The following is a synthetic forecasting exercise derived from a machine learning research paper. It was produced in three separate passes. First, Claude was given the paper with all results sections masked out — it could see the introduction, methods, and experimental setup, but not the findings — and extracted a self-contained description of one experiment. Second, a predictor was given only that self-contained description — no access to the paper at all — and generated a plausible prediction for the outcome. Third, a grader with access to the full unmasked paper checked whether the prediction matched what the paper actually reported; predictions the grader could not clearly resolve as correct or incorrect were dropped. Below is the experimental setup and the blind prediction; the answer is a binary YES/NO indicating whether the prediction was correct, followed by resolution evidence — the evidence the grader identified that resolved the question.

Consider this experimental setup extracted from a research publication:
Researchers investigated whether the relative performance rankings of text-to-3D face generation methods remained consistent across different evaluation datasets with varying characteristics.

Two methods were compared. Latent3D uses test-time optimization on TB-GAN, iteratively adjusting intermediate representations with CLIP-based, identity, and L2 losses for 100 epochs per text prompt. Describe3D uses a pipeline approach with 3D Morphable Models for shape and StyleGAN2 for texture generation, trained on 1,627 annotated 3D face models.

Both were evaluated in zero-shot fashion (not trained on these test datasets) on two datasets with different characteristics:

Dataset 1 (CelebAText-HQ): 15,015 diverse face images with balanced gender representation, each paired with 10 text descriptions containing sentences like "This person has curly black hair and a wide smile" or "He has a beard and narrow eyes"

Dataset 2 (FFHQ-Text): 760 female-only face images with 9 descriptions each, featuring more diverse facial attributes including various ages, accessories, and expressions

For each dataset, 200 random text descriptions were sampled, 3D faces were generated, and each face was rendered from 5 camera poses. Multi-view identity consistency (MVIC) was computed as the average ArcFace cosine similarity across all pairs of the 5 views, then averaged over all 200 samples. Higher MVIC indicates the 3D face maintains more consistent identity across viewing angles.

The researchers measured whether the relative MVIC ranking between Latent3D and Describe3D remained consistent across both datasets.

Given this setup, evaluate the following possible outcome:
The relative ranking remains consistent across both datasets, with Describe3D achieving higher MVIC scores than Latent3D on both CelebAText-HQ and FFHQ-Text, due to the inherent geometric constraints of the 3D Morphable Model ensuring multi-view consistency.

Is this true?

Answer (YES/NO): YES